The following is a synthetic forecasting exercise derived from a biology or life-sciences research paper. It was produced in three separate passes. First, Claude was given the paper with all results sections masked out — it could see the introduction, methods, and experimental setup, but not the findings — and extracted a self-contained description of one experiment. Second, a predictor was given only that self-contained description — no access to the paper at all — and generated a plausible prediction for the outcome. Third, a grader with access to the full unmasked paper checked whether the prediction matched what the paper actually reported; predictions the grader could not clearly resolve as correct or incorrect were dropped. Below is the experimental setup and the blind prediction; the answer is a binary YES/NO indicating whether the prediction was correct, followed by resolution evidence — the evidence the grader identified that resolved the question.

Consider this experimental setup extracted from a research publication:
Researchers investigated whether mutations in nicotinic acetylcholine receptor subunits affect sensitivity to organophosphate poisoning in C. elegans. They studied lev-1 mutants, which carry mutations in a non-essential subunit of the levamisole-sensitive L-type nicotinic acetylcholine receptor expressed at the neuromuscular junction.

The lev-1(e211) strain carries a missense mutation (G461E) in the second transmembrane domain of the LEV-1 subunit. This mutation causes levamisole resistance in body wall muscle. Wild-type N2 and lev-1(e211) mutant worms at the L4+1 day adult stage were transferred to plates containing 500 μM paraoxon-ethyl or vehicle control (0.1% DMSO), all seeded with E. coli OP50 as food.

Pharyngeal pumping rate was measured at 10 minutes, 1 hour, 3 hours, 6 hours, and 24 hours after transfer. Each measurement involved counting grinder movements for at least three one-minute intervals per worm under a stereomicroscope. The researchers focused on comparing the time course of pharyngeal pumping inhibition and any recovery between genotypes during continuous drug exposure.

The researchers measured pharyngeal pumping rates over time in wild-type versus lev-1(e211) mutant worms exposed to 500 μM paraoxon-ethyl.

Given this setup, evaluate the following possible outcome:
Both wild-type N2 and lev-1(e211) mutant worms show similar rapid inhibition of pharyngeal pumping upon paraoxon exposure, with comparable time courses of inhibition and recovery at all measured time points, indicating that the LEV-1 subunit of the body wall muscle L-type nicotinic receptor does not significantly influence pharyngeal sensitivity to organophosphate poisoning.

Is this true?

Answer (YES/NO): NO